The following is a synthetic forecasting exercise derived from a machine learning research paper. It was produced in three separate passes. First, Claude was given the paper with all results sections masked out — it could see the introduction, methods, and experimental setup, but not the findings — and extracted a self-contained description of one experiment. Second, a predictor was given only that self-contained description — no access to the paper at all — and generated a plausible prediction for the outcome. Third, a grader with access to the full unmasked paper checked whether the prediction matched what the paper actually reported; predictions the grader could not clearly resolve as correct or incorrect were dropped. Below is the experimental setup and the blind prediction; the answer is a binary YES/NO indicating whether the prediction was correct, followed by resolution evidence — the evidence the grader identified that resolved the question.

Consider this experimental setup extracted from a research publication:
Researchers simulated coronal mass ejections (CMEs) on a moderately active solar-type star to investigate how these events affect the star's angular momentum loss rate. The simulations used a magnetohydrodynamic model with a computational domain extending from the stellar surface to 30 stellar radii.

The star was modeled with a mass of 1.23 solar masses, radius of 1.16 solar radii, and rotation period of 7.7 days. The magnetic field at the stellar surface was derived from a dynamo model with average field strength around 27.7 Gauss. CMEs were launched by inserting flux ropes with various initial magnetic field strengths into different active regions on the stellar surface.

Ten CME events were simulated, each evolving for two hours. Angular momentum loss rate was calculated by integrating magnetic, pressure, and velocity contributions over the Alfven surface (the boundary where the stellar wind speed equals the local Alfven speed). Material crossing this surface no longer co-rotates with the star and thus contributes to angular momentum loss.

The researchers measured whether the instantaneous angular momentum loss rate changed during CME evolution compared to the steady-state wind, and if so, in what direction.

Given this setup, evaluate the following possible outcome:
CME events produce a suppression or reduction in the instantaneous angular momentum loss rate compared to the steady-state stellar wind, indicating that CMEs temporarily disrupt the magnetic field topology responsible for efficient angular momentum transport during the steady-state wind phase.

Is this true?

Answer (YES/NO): NO